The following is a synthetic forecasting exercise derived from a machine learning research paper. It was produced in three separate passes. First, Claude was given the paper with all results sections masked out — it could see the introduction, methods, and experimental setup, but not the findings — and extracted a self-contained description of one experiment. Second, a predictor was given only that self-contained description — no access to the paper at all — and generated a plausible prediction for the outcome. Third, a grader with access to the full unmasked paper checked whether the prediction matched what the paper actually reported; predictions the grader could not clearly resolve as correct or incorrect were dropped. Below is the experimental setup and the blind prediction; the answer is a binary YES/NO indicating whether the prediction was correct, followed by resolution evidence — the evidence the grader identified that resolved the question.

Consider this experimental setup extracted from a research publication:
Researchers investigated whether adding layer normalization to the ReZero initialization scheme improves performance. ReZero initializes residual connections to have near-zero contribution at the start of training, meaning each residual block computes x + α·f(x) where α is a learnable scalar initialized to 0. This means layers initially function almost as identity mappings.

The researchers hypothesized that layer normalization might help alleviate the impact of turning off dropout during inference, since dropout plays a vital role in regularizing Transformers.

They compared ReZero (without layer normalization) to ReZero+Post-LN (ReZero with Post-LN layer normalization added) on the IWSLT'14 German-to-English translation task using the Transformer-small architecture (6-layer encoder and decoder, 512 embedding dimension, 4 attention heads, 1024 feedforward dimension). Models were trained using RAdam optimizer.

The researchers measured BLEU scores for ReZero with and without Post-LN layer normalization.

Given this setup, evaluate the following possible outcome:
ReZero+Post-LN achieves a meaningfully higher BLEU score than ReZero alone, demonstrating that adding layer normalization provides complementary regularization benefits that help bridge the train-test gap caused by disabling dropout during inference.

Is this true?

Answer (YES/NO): YES